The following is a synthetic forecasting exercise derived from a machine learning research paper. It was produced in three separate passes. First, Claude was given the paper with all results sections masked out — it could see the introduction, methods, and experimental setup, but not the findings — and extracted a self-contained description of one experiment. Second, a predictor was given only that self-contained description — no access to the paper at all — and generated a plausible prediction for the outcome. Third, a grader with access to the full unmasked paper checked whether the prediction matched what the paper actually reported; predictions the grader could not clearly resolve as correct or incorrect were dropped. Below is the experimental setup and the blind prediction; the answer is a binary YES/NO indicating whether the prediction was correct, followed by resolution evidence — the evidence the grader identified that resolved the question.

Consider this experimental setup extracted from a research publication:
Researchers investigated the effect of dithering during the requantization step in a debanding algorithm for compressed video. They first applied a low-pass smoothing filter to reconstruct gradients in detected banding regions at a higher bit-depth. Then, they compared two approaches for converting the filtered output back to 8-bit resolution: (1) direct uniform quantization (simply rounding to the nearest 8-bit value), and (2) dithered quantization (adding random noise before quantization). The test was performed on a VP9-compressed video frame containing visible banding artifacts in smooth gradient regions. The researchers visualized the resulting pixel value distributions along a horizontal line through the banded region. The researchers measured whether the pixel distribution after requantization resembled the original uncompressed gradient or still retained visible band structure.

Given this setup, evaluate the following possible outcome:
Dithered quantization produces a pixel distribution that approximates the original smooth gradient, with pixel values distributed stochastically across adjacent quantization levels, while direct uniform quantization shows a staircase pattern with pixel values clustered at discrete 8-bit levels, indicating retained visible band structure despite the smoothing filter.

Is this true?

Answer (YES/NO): YES